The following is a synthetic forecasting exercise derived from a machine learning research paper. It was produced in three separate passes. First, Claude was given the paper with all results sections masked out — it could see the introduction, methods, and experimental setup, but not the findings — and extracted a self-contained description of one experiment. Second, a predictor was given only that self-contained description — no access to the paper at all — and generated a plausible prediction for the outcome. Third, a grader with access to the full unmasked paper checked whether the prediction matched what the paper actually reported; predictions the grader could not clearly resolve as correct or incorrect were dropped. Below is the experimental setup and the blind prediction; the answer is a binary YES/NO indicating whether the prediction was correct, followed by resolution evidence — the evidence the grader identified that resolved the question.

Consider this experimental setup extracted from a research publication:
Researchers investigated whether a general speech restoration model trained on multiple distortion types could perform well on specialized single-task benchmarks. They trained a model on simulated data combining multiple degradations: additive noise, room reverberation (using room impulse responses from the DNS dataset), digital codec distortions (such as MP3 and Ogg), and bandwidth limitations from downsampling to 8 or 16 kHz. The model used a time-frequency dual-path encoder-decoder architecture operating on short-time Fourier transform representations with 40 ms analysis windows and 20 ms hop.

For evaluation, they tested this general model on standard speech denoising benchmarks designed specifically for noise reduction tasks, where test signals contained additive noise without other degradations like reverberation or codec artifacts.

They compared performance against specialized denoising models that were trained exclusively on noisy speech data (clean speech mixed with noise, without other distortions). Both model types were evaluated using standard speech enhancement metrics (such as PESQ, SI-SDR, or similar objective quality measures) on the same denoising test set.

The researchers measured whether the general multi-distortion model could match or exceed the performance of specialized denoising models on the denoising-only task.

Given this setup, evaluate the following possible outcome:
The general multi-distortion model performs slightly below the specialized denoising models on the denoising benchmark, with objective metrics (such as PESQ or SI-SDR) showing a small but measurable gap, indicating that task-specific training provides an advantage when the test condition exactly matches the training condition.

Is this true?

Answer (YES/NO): YES